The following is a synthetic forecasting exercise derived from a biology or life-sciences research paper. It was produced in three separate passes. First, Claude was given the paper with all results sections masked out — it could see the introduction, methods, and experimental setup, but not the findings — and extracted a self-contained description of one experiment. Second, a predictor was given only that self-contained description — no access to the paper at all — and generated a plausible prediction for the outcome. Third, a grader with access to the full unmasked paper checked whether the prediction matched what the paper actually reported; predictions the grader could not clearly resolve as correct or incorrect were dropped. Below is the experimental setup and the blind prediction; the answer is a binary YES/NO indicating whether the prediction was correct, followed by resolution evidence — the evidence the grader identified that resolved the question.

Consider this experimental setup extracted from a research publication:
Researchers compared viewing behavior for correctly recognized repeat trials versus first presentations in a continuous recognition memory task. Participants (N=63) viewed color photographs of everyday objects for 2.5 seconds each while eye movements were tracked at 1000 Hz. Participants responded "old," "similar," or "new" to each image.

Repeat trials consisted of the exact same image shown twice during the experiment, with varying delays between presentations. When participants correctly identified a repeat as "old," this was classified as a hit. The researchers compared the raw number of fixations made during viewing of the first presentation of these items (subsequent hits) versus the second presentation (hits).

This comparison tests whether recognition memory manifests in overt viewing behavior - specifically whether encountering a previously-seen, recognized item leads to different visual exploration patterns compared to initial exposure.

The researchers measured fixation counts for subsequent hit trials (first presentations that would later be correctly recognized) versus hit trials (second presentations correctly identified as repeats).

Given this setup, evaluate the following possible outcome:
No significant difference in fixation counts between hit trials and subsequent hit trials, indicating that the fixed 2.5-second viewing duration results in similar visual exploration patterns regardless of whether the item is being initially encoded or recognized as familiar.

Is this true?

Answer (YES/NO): NO